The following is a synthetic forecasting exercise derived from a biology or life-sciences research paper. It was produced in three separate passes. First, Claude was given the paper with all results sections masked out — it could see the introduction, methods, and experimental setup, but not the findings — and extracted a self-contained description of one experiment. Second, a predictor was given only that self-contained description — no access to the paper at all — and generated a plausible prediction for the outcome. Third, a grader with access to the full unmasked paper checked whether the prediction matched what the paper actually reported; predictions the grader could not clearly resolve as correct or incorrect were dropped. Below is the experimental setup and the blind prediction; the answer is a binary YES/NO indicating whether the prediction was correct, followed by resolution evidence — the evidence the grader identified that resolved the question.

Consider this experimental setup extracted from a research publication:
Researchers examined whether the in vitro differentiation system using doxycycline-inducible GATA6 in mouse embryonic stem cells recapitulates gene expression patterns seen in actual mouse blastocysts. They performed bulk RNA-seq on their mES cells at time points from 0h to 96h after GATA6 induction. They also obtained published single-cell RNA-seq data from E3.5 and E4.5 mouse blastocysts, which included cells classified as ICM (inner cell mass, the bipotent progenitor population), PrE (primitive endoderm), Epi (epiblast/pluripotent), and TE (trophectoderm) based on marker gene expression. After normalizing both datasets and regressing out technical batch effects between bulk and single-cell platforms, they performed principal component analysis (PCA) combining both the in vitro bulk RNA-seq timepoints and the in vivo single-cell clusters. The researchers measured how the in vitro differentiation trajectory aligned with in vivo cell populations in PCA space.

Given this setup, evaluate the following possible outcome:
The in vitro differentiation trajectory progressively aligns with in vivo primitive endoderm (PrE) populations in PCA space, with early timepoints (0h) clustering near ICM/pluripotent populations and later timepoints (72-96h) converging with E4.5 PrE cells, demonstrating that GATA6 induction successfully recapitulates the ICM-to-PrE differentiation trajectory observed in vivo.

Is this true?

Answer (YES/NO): NO